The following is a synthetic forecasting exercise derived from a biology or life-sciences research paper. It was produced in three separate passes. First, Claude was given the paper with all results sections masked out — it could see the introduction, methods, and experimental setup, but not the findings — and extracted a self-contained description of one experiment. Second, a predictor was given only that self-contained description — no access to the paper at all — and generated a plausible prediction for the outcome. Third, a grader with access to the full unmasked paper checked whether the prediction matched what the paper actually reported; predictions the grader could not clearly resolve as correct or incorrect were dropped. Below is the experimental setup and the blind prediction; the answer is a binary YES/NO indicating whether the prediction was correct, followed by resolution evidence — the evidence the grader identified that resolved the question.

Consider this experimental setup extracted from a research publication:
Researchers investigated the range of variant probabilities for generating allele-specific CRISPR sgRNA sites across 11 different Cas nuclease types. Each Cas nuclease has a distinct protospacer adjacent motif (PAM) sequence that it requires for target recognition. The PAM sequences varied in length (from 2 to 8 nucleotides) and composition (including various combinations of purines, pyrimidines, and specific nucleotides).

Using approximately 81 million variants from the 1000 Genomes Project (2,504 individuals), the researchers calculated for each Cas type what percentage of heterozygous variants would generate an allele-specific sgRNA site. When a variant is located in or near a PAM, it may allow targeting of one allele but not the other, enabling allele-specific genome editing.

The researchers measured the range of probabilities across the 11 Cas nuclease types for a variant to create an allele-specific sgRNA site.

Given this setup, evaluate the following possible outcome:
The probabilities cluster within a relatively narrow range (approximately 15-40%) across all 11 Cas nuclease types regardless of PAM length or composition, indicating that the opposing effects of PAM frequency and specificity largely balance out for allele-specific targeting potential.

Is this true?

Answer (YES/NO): NO